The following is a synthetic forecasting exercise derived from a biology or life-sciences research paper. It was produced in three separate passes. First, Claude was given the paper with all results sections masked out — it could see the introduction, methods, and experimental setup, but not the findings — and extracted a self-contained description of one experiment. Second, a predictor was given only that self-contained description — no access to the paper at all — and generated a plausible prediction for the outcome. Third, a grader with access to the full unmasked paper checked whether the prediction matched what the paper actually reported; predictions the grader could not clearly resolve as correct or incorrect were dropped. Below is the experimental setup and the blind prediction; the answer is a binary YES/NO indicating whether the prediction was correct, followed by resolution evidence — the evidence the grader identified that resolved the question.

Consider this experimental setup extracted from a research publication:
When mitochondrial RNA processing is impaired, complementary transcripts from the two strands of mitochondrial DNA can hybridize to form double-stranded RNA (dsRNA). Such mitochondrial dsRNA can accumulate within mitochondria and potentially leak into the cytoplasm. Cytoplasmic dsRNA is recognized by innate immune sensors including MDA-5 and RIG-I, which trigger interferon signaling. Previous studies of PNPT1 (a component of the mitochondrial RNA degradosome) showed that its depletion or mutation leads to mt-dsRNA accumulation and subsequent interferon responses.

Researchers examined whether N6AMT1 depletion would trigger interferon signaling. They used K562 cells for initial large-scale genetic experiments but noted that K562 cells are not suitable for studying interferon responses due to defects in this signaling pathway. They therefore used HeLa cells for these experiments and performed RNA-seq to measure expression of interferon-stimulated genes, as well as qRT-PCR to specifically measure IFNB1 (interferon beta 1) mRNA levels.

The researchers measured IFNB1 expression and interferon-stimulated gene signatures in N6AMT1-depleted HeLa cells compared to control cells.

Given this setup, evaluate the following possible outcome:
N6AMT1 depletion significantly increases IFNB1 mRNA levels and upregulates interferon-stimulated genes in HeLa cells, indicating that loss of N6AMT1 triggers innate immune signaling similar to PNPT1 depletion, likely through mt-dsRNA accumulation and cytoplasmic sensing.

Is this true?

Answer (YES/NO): YES